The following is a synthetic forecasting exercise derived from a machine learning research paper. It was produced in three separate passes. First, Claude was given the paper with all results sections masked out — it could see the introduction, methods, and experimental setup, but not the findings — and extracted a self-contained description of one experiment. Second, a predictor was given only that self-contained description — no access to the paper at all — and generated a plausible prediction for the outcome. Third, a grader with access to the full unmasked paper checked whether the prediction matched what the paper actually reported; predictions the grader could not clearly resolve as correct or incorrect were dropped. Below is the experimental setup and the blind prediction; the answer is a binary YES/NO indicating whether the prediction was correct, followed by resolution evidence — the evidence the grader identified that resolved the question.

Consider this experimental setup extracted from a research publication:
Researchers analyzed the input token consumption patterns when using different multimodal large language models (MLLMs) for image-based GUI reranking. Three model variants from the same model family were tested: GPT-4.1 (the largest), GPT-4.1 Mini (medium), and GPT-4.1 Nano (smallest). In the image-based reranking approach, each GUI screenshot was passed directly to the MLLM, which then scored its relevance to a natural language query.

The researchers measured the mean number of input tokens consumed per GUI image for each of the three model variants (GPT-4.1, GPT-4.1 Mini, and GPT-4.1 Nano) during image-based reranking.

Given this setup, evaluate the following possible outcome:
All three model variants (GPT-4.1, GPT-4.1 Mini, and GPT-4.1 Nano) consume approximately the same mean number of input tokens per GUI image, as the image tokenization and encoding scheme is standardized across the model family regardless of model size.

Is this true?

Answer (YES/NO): NO